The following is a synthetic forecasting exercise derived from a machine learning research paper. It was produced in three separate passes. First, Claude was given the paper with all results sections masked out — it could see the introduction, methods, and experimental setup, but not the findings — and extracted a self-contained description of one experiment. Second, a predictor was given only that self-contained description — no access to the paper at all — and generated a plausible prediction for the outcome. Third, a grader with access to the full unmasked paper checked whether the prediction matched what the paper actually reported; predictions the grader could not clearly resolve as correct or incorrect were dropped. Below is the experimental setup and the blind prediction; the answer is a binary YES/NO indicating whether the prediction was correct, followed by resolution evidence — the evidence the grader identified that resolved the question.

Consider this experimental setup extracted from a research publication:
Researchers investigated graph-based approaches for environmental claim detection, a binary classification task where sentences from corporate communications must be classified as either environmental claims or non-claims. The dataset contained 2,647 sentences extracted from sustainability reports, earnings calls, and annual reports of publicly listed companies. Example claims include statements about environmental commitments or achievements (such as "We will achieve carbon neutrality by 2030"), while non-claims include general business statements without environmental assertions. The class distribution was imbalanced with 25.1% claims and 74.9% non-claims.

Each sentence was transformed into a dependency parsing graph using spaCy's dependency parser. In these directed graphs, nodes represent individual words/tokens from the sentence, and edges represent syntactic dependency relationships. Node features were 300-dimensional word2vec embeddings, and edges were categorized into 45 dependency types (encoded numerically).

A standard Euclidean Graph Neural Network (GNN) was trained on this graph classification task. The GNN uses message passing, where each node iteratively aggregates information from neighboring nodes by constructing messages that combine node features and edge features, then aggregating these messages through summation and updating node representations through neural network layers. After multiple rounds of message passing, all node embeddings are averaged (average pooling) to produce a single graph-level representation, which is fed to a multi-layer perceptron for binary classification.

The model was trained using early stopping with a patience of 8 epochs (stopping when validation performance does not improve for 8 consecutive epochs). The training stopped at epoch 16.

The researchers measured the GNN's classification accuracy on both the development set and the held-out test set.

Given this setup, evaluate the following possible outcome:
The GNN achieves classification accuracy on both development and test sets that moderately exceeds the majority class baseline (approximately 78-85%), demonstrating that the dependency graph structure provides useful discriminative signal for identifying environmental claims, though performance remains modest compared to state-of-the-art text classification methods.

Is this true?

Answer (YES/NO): NO